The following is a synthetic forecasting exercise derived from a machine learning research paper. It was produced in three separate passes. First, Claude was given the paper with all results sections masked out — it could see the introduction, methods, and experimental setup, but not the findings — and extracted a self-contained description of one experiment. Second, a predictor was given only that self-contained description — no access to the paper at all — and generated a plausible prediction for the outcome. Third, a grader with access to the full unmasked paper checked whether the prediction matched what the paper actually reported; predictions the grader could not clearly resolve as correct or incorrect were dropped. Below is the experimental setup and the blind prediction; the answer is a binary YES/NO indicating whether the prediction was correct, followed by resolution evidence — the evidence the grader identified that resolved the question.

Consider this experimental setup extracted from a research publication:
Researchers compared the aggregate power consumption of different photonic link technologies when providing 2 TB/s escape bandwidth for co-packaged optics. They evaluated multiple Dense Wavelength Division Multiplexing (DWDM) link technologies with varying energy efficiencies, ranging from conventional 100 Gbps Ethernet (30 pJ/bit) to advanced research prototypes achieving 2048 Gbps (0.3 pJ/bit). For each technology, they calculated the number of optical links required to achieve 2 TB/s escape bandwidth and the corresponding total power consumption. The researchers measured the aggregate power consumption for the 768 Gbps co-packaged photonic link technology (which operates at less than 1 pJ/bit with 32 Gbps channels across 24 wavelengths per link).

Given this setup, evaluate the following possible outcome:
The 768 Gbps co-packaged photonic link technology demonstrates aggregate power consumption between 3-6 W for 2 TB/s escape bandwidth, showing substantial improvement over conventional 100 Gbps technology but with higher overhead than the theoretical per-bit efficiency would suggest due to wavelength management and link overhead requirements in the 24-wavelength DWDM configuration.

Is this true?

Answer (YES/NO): NO